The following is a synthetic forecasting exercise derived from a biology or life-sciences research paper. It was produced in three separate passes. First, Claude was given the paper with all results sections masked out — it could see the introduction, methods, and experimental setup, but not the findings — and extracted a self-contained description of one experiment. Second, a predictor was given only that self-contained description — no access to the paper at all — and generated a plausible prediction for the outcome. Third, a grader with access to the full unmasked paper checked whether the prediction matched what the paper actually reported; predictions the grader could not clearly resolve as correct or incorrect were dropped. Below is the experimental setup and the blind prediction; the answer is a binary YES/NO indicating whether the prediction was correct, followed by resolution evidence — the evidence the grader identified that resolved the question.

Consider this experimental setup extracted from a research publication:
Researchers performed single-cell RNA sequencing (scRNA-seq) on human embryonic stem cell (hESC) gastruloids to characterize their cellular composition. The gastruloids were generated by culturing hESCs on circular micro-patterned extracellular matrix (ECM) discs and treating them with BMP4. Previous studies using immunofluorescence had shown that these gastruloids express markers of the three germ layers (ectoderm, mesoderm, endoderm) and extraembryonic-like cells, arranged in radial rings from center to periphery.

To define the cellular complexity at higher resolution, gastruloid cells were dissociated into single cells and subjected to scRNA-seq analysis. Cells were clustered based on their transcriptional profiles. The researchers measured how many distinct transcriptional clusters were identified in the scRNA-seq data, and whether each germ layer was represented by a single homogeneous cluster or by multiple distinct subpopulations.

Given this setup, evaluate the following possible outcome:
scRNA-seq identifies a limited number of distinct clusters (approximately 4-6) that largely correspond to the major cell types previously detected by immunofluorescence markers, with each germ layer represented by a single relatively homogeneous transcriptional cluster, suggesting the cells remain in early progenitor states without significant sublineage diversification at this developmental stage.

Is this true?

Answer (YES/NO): NO